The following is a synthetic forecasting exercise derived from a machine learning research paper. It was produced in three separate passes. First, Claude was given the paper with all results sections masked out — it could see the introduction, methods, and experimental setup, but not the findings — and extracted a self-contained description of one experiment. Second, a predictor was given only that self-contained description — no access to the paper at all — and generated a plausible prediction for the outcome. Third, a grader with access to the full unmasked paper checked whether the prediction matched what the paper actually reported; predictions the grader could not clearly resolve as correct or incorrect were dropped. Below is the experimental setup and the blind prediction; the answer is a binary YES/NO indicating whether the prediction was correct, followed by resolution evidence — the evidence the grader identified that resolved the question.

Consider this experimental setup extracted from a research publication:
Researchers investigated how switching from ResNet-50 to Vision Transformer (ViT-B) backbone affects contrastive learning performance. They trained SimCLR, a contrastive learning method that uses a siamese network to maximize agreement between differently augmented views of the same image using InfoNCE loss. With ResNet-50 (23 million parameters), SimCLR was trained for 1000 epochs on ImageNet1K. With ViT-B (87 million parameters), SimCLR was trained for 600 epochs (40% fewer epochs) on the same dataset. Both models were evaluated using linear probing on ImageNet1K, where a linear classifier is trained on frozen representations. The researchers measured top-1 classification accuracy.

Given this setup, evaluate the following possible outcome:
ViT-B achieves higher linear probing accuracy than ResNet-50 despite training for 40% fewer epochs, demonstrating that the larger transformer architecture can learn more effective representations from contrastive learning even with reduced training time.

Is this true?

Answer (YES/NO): YES